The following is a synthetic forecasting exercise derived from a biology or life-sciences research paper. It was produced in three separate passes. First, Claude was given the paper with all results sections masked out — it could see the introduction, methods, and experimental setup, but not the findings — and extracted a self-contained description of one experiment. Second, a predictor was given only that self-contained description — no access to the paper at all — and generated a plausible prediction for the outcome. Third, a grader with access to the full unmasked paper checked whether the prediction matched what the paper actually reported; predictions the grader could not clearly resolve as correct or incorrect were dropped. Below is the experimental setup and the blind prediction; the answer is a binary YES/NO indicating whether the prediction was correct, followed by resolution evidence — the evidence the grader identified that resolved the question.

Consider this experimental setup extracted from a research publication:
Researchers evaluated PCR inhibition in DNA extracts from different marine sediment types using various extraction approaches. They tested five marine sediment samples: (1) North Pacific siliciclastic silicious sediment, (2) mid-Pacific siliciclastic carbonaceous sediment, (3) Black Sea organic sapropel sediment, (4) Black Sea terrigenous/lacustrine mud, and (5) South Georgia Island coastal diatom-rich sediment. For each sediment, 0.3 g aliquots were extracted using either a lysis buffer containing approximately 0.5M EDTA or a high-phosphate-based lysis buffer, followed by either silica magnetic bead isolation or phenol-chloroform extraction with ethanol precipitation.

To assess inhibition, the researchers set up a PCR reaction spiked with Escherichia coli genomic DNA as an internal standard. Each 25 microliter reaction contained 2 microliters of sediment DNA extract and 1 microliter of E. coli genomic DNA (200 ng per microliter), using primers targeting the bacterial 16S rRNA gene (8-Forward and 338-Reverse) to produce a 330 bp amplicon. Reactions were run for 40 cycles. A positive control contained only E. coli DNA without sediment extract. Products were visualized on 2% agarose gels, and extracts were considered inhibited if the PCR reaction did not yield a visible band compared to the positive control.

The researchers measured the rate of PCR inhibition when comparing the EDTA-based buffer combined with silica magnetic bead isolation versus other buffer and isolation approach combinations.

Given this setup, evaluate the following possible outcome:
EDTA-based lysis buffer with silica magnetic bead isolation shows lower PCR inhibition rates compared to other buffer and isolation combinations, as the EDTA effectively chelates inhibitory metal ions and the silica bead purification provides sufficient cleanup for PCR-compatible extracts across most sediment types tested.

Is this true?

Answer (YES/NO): YES